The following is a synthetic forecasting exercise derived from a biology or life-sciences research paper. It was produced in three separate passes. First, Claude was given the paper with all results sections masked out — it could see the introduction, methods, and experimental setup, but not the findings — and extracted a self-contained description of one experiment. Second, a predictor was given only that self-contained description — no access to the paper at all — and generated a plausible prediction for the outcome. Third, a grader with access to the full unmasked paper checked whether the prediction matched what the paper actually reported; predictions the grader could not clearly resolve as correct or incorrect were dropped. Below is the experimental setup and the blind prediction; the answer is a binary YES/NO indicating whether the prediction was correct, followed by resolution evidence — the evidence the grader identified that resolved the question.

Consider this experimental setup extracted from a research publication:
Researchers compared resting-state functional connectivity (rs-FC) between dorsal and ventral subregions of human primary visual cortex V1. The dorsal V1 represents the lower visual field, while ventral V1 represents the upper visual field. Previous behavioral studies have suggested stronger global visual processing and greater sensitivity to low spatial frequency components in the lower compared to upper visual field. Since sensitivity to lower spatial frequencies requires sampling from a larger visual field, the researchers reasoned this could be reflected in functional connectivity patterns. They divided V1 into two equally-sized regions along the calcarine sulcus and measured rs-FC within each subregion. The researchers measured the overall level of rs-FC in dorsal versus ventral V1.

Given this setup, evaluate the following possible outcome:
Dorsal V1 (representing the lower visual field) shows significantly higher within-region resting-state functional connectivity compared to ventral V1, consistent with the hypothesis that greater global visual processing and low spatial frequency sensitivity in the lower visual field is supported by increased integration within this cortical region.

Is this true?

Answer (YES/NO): YES